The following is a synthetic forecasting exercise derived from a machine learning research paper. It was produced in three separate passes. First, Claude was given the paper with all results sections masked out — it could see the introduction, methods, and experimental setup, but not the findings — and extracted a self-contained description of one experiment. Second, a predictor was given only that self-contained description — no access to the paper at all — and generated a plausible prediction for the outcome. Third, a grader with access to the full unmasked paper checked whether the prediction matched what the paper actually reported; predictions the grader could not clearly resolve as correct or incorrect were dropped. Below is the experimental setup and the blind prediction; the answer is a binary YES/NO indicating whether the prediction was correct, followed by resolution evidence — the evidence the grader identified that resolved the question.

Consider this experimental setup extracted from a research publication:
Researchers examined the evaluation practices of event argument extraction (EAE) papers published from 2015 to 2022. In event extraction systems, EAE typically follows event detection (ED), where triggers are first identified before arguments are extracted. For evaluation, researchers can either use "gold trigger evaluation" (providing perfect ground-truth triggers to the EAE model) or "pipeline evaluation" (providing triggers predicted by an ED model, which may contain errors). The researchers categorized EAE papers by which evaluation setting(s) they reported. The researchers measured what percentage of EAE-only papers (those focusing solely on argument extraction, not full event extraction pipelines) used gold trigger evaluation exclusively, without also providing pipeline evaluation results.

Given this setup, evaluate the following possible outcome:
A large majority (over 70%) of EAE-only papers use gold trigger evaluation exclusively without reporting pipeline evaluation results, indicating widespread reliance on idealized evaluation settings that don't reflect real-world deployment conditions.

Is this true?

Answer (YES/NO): YES